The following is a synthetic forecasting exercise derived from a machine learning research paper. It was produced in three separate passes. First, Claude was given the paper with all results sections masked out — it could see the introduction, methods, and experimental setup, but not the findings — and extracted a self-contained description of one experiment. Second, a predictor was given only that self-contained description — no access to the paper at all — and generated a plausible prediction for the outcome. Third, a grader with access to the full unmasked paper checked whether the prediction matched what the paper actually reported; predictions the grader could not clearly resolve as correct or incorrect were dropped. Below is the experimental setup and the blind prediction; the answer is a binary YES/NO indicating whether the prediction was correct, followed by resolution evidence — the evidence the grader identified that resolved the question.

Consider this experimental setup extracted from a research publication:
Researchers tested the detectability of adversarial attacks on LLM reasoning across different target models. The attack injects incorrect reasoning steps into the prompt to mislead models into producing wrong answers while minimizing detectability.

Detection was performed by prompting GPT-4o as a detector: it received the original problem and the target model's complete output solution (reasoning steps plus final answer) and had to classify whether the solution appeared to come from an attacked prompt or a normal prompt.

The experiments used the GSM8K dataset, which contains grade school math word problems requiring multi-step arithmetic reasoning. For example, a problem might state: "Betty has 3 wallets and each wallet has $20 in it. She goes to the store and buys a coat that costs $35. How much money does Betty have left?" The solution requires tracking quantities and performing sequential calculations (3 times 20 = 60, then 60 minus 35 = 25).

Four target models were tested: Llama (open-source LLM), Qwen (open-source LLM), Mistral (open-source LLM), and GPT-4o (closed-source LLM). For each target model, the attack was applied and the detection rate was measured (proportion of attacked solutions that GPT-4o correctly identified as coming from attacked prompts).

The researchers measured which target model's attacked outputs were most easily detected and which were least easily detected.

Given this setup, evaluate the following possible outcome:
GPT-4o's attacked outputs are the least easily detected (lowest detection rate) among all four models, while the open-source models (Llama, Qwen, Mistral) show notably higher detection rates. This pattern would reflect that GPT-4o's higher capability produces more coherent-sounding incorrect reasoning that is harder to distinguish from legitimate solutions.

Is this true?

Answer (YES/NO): YES